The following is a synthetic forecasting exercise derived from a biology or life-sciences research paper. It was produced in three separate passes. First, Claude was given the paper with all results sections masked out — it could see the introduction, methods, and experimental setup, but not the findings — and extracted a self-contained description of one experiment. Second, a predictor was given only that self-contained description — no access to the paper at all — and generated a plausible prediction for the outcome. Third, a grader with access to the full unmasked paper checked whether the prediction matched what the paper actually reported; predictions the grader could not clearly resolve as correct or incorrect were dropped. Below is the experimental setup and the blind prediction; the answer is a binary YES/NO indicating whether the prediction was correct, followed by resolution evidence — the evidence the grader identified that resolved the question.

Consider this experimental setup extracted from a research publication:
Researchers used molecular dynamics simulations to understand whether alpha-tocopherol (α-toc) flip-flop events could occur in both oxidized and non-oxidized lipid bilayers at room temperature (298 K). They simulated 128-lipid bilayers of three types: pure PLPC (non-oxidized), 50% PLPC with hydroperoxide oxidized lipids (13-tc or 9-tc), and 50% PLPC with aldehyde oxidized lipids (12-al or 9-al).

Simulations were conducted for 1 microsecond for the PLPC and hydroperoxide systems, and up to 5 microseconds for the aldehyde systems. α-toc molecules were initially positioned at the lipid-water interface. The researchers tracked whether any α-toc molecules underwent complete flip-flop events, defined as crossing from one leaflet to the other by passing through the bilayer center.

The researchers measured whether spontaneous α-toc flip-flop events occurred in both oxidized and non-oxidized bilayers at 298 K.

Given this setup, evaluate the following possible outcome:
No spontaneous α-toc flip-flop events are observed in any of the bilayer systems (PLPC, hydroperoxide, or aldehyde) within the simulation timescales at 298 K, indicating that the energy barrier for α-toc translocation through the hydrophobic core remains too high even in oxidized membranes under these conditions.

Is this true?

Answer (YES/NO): NO